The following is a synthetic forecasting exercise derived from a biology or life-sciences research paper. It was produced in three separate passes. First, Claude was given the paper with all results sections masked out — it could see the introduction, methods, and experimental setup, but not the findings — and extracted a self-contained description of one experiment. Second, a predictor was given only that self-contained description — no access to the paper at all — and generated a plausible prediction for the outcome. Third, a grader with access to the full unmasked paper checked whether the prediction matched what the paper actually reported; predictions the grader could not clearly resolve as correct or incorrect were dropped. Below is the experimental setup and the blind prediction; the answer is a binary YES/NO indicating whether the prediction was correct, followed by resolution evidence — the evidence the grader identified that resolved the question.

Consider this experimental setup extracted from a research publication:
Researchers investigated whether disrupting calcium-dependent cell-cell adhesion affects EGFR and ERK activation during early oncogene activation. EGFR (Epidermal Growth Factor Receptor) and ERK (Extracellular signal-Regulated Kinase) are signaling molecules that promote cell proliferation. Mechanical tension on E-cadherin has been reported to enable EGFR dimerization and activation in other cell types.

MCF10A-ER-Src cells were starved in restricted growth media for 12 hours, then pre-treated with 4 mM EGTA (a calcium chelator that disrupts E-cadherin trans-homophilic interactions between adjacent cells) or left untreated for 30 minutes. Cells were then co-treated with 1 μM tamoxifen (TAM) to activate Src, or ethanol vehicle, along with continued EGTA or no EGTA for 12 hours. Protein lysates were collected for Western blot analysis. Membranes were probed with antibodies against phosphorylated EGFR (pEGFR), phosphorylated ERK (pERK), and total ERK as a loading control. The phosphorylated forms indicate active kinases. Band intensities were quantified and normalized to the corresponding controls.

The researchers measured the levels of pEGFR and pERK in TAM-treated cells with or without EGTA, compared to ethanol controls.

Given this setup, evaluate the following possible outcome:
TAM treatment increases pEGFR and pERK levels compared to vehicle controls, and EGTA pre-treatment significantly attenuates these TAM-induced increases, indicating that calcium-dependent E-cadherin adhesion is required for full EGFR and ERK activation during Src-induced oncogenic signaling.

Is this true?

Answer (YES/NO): YES